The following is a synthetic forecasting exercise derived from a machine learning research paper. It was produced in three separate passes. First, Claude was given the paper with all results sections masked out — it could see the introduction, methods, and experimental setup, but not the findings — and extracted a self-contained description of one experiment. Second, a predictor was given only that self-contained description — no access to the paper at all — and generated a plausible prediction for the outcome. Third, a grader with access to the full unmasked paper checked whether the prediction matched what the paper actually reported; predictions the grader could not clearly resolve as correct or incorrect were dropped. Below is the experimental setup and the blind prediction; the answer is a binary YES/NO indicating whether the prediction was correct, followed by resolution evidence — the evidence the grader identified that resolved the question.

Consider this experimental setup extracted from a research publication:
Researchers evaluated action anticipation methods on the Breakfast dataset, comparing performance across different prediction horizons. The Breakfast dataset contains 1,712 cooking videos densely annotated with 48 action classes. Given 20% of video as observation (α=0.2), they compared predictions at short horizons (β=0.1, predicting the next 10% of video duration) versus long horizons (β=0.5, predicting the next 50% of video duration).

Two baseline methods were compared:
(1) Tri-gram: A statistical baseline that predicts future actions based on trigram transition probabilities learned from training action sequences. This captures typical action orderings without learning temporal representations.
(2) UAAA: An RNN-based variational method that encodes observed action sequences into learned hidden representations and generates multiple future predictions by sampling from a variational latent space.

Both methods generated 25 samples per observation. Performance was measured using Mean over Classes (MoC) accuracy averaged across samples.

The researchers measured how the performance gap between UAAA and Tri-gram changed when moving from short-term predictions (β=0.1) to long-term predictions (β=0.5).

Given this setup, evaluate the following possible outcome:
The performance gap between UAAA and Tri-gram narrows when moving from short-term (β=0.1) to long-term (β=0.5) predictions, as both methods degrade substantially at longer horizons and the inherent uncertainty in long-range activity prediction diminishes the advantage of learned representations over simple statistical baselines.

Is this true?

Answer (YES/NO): NO